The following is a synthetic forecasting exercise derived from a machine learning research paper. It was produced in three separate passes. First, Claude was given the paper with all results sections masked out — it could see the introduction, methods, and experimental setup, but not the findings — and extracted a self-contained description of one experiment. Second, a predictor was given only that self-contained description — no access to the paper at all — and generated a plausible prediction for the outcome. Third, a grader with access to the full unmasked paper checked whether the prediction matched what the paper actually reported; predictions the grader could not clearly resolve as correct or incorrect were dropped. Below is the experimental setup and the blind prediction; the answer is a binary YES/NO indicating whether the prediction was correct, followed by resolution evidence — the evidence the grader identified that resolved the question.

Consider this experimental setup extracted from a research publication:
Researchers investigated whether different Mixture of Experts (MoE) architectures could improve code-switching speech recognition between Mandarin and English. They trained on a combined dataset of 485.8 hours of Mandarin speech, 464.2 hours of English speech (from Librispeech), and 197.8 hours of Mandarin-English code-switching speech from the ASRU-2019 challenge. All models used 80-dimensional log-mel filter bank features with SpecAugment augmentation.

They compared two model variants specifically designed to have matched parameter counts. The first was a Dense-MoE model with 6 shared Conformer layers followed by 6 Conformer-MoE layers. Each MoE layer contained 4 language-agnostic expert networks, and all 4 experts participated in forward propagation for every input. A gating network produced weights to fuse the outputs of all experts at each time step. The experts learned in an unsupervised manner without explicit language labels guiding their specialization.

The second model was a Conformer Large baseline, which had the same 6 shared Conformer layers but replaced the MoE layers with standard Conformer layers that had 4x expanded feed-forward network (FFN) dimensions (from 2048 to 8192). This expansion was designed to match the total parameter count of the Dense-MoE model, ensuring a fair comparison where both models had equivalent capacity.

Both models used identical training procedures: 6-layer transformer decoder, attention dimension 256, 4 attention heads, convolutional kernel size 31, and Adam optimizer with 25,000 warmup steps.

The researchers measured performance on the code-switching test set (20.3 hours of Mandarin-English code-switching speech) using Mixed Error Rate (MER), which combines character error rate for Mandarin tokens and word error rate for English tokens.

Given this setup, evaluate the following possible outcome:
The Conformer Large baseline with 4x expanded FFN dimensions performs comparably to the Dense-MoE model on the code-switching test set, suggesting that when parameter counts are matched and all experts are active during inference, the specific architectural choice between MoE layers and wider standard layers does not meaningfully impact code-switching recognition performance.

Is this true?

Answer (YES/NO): NO